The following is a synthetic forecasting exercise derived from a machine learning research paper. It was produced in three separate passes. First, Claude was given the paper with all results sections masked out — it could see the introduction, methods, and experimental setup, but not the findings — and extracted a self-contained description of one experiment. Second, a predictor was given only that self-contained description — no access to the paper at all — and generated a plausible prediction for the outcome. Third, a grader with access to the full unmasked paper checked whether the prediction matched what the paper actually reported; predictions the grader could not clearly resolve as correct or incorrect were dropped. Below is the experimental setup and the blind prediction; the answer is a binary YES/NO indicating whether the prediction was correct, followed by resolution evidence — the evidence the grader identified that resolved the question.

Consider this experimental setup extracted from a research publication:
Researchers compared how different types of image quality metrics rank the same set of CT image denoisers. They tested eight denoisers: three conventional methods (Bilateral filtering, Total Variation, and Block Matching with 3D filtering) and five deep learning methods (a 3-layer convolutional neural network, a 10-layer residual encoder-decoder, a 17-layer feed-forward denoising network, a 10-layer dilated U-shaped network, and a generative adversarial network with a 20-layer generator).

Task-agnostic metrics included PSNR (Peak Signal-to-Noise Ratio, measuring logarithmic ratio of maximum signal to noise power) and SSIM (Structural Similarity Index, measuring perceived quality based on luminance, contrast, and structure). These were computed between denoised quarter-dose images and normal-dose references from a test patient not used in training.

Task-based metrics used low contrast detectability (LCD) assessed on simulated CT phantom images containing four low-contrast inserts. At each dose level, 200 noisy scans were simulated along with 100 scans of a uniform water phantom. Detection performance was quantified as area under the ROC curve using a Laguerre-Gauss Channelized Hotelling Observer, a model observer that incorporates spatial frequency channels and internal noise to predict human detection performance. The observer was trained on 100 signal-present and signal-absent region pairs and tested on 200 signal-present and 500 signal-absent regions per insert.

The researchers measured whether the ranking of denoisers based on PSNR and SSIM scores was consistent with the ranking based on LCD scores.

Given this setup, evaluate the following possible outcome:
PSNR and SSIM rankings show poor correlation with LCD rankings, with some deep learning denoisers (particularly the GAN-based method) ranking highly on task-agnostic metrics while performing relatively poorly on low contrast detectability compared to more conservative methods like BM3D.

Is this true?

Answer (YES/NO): NO